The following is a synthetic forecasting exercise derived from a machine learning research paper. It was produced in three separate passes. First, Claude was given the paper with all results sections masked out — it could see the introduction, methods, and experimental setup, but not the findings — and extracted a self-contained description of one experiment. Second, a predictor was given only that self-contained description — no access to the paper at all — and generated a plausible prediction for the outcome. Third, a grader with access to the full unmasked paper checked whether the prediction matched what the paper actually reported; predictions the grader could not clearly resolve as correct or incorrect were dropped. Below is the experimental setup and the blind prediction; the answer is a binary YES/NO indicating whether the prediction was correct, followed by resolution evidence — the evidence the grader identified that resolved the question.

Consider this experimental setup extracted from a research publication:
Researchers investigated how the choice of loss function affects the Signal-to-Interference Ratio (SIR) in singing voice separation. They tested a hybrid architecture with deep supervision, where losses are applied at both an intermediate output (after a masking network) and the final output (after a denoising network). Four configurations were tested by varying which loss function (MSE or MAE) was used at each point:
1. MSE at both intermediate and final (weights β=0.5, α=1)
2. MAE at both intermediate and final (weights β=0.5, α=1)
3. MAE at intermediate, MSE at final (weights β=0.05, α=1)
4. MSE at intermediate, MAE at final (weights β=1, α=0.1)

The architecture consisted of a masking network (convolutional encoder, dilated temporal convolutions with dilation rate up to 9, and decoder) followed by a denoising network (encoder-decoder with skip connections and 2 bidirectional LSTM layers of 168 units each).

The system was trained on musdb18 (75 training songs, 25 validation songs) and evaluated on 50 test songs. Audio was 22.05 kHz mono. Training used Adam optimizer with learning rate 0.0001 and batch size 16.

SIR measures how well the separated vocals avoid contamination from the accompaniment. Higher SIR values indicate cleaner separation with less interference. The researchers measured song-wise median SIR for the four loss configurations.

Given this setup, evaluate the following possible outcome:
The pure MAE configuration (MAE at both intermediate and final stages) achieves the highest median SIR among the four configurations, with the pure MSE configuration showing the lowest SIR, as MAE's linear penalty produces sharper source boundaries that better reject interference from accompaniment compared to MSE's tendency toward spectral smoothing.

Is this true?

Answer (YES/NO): YES